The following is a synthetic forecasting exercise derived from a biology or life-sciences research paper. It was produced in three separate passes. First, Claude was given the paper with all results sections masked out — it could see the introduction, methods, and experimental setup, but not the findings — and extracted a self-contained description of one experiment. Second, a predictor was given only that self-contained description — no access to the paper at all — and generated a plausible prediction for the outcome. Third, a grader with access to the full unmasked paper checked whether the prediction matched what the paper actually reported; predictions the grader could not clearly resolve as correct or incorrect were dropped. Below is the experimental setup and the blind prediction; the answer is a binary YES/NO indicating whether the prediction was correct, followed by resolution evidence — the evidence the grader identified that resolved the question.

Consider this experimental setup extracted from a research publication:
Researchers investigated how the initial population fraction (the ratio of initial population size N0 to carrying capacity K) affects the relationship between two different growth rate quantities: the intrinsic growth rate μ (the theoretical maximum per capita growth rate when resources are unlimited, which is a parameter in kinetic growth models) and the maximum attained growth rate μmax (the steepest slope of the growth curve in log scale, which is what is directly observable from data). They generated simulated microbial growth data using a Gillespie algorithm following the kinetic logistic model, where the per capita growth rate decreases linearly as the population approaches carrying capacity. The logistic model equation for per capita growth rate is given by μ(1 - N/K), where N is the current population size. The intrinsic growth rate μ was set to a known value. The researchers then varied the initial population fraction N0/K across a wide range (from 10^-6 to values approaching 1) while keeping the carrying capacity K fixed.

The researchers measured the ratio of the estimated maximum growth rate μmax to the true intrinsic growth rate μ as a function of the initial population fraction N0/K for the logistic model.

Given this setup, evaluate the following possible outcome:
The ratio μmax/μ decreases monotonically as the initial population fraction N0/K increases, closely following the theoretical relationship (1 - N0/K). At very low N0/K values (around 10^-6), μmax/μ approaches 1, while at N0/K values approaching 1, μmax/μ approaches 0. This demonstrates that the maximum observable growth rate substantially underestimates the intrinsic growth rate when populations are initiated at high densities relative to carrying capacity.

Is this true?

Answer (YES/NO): YES